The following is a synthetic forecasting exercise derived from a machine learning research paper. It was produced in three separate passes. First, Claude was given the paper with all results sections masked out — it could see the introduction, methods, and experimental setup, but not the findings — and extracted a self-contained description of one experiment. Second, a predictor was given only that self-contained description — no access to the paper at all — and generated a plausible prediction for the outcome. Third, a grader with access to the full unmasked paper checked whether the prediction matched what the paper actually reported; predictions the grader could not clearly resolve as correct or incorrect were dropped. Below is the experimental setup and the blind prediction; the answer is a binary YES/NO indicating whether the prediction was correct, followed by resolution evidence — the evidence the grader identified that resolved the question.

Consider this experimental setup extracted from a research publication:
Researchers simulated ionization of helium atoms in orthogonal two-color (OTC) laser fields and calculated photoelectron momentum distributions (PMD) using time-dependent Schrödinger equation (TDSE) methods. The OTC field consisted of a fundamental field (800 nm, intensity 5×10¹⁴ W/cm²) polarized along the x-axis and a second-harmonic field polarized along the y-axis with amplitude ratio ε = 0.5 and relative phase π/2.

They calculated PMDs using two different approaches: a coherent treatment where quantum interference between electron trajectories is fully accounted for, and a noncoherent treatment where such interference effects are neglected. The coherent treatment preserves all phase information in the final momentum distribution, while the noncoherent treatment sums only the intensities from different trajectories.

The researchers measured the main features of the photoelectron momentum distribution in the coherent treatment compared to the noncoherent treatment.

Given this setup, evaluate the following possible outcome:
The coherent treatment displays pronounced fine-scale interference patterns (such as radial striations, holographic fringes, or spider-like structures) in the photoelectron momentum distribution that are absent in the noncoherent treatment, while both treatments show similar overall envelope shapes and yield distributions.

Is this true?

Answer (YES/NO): YES